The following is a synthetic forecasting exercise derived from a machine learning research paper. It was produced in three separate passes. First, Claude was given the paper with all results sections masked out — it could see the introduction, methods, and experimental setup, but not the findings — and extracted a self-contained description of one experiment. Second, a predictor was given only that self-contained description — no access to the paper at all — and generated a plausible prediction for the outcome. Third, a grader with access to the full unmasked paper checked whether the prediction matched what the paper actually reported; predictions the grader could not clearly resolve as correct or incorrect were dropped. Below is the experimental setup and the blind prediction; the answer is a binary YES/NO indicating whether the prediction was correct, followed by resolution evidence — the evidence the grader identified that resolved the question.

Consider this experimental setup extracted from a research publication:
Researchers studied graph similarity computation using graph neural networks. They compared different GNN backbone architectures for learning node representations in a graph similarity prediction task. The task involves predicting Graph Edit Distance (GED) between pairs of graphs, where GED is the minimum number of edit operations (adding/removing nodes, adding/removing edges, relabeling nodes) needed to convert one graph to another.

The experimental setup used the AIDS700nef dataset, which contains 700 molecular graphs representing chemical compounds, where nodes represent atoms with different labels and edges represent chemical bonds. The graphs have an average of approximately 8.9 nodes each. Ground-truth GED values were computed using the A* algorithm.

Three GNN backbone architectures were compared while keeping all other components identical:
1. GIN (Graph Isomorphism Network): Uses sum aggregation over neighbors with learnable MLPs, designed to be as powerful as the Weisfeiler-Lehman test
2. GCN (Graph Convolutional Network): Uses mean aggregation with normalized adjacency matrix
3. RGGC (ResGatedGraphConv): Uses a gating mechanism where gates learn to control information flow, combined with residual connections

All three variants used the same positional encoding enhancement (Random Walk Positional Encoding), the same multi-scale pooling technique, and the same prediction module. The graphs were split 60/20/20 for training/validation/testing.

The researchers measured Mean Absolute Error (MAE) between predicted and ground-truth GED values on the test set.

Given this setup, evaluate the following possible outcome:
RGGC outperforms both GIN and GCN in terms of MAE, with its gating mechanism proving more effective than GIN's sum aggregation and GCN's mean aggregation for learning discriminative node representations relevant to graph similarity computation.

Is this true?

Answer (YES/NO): YES